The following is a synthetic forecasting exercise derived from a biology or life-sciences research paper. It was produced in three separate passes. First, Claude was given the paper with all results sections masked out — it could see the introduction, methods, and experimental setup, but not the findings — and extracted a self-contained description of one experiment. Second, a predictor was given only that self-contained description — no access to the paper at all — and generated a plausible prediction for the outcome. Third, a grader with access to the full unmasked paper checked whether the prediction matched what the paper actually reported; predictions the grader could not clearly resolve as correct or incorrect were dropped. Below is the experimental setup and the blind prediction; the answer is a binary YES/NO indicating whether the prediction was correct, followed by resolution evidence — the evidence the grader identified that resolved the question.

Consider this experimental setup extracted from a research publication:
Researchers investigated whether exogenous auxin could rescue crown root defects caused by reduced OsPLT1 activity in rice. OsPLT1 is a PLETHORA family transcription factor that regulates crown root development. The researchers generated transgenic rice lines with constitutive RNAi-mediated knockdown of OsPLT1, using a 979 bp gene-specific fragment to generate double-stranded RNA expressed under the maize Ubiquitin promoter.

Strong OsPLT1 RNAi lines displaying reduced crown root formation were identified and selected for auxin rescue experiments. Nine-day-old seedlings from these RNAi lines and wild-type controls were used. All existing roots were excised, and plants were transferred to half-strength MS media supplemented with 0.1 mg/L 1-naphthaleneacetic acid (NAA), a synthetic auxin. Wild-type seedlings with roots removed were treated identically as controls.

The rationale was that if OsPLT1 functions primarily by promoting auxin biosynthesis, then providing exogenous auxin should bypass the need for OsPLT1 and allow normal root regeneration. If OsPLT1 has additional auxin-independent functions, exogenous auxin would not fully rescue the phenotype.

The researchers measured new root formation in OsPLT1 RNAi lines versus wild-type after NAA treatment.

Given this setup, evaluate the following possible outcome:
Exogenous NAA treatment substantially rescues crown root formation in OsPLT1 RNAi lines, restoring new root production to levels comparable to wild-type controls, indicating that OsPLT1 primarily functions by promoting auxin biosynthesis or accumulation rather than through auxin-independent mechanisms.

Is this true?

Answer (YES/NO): YES